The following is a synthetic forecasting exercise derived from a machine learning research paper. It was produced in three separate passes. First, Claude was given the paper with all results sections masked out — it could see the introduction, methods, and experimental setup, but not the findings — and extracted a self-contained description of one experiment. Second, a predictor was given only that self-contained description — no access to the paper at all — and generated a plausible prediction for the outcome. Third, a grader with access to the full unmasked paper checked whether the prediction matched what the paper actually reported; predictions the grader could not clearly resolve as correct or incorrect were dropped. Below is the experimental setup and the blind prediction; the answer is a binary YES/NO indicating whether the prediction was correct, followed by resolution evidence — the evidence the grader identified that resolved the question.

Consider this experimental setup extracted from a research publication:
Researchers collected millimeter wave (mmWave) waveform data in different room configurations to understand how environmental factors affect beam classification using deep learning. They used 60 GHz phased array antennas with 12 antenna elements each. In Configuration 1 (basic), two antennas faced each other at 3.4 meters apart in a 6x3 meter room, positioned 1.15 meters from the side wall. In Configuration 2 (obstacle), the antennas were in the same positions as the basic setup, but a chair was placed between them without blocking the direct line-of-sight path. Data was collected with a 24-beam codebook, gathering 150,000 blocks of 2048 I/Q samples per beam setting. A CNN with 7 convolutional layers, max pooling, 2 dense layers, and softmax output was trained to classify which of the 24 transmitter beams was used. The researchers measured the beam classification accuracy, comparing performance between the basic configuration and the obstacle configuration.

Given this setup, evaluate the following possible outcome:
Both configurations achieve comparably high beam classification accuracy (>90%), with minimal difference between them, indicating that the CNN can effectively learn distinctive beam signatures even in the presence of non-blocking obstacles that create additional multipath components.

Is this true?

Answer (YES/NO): NO